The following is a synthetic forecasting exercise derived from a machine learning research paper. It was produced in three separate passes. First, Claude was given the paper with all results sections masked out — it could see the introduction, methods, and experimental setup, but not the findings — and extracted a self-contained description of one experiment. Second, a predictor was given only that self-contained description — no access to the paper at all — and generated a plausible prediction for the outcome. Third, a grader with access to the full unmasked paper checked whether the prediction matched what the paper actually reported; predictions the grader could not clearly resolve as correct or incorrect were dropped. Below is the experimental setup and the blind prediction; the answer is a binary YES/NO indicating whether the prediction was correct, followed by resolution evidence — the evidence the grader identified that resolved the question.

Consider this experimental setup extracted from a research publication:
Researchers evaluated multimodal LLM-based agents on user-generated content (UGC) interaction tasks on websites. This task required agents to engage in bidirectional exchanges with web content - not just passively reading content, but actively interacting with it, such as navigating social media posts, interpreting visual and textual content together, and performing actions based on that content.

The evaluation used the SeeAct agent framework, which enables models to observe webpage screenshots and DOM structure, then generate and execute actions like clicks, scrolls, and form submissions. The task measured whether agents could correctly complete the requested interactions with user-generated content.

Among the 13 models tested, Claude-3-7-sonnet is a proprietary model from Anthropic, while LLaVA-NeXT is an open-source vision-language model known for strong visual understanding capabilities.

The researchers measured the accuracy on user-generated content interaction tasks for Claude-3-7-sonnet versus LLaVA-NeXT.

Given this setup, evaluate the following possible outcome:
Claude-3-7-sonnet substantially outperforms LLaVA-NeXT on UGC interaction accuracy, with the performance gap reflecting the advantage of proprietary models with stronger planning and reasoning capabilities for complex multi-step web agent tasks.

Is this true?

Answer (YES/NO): YES